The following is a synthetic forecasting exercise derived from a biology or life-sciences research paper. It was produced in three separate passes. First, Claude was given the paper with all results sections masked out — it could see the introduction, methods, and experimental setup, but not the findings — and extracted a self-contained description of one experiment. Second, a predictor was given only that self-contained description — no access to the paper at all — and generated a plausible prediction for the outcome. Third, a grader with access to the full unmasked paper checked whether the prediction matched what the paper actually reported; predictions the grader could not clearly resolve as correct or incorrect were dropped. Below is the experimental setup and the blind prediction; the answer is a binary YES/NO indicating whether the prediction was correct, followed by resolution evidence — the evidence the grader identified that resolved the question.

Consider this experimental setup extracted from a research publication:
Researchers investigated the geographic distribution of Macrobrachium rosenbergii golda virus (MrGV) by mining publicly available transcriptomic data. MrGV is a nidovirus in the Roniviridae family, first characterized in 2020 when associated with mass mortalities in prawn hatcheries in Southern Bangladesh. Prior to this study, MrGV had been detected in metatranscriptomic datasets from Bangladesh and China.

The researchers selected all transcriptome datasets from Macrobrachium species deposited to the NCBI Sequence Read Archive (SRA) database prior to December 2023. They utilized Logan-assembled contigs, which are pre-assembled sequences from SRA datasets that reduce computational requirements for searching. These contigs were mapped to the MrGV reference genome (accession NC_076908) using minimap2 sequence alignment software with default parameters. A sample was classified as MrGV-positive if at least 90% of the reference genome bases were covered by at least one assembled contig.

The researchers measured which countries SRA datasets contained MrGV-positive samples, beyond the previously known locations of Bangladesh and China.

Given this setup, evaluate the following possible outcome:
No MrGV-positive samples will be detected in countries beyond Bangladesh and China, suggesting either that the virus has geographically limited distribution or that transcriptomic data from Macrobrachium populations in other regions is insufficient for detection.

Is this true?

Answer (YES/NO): NO